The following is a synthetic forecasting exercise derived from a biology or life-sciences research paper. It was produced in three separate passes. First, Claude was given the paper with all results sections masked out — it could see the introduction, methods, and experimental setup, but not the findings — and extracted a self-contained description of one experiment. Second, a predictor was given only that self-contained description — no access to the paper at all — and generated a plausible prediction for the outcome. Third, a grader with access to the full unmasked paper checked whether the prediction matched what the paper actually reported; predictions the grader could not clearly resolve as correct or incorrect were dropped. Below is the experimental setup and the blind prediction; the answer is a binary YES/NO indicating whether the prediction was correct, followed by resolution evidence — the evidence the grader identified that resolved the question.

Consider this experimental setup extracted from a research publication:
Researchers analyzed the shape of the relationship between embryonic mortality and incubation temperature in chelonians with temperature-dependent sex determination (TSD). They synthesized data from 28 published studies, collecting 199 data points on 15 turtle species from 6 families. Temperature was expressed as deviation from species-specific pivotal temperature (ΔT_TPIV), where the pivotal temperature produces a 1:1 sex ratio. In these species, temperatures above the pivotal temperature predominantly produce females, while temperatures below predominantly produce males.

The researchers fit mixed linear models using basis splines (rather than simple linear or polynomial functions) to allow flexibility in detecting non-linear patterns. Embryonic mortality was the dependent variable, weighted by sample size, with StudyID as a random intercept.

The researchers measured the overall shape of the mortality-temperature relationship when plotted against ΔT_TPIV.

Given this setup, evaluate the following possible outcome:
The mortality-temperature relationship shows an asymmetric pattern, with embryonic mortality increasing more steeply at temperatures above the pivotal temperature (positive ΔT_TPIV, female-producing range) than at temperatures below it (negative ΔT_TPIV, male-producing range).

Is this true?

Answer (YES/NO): YES